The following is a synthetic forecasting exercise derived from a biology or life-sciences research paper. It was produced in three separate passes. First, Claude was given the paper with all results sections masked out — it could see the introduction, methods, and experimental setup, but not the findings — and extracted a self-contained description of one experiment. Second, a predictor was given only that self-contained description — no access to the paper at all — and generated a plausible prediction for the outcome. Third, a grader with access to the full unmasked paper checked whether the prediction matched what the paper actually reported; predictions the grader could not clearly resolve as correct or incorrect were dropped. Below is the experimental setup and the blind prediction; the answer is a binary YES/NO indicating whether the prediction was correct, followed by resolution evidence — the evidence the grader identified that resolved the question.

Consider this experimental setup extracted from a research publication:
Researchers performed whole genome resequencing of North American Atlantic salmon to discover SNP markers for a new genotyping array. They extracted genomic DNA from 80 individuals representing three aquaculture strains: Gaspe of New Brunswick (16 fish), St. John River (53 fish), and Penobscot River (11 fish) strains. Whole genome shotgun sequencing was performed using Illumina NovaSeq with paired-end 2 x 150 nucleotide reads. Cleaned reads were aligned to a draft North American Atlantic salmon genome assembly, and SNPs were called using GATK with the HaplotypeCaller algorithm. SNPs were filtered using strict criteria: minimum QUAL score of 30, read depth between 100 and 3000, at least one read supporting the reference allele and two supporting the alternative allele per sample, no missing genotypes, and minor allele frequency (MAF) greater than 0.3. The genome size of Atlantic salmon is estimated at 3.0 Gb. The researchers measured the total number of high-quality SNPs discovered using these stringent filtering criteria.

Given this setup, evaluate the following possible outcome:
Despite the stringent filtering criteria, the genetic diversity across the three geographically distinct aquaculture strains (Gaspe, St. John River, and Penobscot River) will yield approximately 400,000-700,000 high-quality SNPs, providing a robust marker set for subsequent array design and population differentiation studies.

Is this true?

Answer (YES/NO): NO